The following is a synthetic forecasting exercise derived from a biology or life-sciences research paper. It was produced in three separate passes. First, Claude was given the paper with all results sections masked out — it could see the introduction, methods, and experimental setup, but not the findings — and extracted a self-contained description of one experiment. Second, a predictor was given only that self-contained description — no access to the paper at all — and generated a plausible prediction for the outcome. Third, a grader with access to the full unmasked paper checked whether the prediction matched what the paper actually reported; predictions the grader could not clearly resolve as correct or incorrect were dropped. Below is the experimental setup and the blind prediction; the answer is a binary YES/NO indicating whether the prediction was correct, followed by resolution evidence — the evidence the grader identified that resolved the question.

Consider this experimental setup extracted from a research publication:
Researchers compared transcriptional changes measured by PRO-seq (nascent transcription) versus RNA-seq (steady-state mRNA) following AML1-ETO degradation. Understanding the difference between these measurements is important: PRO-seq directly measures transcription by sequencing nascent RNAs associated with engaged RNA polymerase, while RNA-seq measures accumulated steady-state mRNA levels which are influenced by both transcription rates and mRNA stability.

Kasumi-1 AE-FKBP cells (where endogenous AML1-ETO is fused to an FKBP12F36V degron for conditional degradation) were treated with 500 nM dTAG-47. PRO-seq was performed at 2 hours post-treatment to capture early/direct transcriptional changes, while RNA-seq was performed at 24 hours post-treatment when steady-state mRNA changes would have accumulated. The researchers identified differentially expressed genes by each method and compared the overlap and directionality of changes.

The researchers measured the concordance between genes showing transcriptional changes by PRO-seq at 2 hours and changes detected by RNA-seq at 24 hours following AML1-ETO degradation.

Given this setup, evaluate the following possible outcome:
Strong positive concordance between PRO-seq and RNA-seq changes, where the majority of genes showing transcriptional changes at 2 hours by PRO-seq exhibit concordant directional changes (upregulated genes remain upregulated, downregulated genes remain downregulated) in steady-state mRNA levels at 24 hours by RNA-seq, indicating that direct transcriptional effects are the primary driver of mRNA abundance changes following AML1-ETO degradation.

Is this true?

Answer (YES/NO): NO